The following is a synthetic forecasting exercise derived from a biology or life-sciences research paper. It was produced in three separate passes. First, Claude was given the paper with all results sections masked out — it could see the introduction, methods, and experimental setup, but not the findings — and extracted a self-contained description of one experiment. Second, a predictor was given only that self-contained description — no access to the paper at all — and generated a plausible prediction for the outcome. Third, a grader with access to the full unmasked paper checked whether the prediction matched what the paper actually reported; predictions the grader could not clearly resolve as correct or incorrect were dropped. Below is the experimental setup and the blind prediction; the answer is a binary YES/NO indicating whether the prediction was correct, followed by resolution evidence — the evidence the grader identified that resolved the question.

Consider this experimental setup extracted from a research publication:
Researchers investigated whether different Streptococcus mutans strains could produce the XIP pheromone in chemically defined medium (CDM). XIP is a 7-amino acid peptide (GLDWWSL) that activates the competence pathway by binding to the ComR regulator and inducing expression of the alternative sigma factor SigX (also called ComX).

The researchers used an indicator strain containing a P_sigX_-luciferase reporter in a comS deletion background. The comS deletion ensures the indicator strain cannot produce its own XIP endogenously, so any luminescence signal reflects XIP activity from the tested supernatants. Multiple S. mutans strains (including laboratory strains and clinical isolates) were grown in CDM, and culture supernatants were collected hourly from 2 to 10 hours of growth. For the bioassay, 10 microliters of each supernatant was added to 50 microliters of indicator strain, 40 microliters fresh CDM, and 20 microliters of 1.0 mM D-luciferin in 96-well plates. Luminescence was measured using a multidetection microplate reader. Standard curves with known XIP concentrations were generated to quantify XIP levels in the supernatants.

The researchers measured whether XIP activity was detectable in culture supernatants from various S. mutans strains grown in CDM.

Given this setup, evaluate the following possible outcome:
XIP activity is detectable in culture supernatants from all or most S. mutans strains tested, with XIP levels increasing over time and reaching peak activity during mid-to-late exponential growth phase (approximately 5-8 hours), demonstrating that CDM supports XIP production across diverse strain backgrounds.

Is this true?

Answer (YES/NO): NO